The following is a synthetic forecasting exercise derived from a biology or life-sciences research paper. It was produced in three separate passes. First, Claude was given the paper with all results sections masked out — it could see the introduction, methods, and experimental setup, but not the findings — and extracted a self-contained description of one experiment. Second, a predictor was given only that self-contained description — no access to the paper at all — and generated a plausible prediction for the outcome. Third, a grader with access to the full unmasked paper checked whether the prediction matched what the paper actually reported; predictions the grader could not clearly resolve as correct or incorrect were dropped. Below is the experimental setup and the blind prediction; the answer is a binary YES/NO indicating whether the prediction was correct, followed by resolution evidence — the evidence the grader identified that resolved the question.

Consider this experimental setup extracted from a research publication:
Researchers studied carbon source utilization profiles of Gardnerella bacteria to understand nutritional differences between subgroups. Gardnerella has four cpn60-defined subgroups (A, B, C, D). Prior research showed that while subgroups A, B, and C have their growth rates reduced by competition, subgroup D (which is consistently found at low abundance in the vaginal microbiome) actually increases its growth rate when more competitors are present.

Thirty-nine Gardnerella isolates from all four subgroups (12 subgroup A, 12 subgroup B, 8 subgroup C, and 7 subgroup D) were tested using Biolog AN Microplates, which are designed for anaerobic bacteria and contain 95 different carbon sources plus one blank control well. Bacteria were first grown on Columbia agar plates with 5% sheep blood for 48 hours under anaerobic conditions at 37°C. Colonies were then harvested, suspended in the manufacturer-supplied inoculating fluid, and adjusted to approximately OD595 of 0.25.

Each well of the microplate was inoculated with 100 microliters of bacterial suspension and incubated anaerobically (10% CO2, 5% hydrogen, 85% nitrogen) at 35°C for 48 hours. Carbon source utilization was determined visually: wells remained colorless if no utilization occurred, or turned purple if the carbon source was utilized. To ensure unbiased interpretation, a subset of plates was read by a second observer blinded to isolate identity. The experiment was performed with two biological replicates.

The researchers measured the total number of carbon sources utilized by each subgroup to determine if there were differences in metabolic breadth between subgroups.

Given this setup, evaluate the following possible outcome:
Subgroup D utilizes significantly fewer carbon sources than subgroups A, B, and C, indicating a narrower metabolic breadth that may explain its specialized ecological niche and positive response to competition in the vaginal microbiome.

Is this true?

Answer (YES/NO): NO